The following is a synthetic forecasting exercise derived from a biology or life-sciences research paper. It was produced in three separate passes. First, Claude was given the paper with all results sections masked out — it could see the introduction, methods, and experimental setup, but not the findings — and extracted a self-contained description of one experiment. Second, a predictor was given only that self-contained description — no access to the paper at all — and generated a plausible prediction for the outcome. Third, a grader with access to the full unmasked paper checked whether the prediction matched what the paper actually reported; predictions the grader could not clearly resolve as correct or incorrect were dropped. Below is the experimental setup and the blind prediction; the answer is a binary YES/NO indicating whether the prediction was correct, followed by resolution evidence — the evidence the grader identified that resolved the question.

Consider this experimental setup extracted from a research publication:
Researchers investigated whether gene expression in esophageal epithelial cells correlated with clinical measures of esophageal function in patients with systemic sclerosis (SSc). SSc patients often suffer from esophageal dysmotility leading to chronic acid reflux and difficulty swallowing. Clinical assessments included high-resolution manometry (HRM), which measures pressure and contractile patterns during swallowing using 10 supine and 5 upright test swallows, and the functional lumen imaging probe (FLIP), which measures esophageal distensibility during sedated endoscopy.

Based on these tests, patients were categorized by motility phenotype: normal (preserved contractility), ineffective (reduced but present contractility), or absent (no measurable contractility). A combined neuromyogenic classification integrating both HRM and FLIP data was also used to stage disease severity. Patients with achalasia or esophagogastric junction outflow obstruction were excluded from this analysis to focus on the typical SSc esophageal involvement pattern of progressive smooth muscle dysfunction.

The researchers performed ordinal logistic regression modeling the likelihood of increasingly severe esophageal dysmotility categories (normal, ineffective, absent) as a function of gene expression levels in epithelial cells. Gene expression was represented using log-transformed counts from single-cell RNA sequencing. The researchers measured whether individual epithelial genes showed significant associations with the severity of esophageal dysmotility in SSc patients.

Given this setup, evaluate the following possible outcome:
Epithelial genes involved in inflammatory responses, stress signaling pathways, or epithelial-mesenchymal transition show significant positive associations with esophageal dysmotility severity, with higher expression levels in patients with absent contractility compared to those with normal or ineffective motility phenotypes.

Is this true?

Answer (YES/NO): NO